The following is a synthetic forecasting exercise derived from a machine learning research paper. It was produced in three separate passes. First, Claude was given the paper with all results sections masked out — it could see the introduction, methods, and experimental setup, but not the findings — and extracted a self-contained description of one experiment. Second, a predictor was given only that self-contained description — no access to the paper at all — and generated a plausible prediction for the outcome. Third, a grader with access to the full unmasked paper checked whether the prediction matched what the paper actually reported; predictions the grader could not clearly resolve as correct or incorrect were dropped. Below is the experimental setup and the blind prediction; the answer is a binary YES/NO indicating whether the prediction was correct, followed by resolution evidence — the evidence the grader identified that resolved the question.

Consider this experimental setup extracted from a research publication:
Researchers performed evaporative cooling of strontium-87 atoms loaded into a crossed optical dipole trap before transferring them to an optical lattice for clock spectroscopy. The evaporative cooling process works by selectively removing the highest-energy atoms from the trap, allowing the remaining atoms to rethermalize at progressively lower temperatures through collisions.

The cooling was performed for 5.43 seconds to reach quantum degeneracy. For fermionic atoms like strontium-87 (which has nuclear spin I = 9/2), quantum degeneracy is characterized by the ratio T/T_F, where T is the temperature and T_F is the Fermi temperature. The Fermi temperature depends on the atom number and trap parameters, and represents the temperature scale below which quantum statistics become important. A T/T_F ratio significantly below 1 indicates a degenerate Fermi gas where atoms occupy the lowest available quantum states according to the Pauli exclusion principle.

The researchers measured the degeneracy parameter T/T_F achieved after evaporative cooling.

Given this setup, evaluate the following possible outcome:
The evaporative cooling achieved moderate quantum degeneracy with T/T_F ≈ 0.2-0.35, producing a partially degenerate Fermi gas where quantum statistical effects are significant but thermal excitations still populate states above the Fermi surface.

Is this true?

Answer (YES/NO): YES